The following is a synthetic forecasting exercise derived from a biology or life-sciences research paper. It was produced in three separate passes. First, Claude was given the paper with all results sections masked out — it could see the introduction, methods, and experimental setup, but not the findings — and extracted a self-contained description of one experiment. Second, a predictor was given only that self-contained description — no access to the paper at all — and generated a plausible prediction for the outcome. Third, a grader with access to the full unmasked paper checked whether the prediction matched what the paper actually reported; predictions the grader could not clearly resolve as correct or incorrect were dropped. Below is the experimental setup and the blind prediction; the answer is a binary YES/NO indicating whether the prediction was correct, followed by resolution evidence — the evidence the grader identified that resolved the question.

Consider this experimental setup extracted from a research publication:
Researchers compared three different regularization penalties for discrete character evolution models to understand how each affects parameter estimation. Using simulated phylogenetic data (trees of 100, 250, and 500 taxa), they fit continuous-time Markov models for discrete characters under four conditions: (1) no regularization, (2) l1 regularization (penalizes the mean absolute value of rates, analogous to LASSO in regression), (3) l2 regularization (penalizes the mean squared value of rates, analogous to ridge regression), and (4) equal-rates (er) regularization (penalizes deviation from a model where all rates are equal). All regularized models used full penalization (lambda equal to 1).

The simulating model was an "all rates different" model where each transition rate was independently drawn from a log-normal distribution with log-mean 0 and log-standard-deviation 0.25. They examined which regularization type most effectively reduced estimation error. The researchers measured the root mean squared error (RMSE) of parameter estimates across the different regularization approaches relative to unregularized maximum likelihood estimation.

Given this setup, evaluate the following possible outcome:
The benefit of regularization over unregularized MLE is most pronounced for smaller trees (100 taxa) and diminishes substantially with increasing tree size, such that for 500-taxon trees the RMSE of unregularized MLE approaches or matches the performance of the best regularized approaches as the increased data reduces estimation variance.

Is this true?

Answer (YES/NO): NO